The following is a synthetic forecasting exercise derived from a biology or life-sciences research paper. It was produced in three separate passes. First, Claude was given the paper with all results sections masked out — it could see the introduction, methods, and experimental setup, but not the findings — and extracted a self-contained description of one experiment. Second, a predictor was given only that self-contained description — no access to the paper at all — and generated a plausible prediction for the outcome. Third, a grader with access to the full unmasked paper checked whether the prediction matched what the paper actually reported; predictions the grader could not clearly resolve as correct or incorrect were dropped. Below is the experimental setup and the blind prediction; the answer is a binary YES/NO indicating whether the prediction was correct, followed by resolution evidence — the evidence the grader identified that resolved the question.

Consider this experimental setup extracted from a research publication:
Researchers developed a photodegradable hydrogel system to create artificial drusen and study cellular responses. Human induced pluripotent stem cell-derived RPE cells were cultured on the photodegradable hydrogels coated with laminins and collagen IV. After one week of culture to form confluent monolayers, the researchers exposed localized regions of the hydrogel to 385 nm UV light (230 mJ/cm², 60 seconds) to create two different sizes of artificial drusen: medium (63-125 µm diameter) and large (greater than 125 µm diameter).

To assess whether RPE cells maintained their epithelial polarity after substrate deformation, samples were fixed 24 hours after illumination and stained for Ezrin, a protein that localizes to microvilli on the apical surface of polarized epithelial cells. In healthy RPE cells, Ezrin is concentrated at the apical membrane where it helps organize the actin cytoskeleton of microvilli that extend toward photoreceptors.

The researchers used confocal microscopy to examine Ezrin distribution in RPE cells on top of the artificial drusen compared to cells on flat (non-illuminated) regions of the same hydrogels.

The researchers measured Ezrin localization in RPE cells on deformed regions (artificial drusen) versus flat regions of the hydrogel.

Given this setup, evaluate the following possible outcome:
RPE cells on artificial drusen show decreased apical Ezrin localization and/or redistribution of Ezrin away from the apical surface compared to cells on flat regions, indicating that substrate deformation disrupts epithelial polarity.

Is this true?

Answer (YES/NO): NO